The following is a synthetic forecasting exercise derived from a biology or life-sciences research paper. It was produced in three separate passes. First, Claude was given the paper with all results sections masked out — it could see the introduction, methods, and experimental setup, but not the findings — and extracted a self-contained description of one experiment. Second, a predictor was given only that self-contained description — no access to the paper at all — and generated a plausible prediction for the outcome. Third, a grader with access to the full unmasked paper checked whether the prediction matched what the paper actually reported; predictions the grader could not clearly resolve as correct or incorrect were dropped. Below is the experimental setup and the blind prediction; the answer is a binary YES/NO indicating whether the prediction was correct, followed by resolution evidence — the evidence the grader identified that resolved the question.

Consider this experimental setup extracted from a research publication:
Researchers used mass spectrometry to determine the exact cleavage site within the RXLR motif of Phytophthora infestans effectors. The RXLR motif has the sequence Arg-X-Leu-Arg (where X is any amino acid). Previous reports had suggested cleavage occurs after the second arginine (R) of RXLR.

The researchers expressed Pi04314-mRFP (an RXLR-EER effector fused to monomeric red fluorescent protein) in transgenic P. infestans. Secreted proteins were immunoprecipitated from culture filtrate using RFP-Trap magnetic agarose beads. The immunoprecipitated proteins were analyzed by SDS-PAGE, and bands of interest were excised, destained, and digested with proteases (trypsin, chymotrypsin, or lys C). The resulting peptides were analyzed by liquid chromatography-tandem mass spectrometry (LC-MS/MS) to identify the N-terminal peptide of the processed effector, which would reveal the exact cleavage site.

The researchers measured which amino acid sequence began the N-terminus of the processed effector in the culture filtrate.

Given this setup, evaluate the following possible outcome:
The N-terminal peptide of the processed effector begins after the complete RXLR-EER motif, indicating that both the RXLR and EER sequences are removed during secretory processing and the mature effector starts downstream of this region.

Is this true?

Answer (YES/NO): NO